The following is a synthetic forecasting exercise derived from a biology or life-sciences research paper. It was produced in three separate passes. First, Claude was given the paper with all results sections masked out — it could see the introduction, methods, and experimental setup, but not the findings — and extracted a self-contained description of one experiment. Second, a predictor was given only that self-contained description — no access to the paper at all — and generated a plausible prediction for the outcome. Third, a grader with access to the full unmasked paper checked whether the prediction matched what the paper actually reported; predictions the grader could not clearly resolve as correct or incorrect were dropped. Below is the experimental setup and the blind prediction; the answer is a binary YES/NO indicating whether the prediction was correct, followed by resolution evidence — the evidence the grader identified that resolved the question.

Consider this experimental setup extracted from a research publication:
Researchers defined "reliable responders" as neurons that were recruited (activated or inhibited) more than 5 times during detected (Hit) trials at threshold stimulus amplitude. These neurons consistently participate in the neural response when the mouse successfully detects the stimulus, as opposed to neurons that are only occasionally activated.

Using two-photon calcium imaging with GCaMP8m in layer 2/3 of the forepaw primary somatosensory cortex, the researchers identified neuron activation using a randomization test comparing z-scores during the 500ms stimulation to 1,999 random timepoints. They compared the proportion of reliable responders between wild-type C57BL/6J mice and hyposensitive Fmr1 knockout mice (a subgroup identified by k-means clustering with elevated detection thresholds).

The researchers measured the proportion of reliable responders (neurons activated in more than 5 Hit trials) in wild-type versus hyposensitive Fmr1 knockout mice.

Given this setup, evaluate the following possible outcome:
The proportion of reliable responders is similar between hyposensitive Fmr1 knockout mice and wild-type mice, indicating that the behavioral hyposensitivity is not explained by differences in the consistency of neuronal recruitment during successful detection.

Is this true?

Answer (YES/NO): NO